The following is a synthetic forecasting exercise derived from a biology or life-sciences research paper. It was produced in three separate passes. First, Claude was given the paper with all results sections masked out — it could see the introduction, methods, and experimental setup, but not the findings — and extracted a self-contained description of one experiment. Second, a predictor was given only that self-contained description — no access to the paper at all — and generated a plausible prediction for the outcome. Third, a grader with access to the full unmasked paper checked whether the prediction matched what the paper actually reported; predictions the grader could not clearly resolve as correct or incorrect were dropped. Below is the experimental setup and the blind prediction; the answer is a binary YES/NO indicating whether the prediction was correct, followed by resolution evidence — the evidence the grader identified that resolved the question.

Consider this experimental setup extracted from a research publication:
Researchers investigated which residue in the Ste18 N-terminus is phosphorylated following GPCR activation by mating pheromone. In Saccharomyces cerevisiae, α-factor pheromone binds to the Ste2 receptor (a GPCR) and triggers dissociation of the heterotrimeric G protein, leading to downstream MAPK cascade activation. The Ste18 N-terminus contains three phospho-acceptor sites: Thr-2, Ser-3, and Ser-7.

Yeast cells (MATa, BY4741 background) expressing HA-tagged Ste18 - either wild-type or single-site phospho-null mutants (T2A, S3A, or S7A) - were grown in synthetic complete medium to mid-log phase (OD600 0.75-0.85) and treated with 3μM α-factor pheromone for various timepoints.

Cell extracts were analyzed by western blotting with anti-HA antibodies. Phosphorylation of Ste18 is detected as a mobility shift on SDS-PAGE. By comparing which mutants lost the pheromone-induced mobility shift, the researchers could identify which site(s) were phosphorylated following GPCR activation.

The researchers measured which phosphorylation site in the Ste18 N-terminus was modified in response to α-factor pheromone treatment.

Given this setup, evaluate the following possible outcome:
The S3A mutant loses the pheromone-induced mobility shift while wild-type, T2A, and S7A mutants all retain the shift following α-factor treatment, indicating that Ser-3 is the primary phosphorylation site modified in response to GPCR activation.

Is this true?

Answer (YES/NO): NO